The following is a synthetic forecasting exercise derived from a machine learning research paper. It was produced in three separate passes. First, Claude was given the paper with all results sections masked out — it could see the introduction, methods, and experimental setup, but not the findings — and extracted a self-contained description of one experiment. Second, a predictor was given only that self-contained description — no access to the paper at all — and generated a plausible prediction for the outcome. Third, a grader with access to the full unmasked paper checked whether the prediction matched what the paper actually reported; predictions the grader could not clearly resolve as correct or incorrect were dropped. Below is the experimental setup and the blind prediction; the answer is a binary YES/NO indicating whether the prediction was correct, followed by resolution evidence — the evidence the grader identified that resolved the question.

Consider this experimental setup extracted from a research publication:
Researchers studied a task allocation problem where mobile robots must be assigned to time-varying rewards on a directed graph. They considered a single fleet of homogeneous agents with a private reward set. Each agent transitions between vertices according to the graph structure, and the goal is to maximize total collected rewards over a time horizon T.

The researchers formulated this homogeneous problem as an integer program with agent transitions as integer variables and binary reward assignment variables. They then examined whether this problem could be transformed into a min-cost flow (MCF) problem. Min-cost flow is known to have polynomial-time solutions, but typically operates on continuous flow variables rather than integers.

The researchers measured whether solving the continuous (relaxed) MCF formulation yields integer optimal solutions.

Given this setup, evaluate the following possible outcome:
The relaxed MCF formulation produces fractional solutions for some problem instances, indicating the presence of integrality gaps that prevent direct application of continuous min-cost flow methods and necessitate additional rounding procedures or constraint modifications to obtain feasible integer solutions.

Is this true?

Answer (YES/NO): NO